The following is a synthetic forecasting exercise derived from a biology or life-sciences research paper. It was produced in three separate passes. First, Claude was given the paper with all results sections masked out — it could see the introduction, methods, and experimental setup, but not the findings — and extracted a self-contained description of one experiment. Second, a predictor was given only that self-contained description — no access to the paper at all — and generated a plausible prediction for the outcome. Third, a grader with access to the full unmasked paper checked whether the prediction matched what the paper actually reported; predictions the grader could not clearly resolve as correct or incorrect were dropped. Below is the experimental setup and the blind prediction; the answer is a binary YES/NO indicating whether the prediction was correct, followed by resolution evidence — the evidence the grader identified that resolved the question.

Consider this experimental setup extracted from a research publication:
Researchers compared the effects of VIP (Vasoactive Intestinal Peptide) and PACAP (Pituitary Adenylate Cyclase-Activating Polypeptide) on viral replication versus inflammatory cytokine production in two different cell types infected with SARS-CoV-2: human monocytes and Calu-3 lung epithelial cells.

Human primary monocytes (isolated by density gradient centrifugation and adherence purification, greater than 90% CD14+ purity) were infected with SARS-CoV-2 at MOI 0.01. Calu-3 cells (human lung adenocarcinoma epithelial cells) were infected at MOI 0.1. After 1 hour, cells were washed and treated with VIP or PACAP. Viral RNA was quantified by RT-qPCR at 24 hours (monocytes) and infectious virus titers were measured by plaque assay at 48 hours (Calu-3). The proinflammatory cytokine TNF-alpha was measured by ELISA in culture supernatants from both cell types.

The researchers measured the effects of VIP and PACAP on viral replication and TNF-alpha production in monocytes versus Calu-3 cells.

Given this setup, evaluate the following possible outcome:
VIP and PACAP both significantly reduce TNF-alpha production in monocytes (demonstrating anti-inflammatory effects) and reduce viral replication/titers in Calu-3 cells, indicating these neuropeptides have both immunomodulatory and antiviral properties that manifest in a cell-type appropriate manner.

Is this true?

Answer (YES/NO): YES